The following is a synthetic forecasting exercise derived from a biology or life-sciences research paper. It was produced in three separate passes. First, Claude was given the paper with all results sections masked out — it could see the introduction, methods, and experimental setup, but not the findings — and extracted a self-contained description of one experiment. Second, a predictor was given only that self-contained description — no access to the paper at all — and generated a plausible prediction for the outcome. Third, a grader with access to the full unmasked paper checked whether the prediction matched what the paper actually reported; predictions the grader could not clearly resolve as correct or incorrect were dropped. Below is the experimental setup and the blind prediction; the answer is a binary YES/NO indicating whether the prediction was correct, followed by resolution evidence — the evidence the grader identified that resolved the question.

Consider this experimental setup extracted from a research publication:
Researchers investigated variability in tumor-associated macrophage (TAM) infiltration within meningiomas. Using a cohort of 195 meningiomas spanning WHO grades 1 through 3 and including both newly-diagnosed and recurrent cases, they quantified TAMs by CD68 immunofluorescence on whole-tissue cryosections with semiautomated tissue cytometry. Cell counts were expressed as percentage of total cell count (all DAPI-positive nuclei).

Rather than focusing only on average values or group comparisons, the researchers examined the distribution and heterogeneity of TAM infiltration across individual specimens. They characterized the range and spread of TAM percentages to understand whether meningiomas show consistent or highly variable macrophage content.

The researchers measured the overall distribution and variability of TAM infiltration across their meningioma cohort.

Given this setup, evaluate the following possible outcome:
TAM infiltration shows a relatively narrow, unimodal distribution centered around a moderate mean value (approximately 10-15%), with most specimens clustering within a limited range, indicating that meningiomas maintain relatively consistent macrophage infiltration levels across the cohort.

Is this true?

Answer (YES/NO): NO